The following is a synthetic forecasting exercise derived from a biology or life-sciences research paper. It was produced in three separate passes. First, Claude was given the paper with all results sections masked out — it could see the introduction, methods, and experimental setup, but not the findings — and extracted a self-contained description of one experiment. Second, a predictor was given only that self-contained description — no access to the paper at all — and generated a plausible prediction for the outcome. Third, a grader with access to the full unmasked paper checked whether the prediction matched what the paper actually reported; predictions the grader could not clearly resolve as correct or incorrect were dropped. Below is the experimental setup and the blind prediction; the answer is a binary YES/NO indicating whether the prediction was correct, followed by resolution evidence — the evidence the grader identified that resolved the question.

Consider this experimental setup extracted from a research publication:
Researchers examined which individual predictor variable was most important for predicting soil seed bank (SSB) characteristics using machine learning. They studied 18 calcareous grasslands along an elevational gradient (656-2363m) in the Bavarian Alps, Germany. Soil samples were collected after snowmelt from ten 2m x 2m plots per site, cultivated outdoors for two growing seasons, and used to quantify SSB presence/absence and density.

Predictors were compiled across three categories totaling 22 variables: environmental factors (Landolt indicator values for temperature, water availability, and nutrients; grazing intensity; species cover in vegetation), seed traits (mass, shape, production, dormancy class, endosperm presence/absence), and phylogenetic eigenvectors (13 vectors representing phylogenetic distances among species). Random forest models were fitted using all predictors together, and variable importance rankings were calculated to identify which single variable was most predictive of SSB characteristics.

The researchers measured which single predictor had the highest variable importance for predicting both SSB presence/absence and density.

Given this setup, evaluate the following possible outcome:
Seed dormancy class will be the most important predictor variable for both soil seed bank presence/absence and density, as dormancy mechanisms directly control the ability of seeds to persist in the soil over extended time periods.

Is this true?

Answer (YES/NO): NO